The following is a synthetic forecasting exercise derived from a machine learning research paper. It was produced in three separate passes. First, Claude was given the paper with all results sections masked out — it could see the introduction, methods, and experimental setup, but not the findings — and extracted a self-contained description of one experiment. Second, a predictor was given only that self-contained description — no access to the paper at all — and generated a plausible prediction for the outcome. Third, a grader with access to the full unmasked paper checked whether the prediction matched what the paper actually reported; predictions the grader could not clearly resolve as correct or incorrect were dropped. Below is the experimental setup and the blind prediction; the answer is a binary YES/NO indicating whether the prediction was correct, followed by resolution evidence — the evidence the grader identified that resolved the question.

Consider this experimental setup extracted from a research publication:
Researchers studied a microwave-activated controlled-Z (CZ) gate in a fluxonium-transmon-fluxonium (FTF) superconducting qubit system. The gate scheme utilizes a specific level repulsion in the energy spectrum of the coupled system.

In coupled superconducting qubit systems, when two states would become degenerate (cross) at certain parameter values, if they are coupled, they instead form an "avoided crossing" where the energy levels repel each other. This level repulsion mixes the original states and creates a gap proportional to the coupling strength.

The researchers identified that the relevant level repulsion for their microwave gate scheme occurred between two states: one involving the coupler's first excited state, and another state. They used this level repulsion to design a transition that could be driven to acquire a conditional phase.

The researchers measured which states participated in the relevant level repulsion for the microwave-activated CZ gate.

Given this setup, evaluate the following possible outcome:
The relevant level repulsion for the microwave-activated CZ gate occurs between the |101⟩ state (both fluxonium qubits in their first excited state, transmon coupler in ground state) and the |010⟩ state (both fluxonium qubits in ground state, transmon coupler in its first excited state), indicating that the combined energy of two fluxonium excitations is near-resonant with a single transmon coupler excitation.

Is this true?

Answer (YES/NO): NO